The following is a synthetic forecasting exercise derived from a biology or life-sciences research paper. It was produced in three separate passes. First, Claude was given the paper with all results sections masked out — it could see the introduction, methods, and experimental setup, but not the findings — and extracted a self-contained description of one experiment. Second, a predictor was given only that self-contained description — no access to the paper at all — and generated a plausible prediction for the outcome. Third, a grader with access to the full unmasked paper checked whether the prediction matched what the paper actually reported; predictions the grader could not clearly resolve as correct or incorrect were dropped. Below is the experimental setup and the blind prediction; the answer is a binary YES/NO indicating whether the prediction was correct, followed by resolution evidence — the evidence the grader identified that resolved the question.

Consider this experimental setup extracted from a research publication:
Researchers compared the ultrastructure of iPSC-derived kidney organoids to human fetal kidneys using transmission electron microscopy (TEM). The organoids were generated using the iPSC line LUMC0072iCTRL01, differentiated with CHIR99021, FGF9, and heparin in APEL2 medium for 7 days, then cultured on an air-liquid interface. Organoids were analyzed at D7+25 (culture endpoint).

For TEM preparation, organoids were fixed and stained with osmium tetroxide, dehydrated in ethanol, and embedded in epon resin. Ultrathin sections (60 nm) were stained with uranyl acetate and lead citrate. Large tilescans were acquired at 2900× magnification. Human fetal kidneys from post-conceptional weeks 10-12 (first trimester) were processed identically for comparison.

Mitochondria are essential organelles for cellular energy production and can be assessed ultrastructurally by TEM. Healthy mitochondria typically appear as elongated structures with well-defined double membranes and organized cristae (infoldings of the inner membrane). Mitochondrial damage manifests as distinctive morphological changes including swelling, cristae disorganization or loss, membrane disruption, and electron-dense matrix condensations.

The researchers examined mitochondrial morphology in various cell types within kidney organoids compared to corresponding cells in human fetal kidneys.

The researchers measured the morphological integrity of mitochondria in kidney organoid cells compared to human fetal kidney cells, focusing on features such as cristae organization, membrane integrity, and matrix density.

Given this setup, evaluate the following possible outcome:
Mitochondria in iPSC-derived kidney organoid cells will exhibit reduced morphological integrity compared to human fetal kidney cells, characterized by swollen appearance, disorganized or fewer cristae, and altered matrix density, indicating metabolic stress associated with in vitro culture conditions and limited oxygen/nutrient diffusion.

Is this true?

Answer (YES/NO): YES